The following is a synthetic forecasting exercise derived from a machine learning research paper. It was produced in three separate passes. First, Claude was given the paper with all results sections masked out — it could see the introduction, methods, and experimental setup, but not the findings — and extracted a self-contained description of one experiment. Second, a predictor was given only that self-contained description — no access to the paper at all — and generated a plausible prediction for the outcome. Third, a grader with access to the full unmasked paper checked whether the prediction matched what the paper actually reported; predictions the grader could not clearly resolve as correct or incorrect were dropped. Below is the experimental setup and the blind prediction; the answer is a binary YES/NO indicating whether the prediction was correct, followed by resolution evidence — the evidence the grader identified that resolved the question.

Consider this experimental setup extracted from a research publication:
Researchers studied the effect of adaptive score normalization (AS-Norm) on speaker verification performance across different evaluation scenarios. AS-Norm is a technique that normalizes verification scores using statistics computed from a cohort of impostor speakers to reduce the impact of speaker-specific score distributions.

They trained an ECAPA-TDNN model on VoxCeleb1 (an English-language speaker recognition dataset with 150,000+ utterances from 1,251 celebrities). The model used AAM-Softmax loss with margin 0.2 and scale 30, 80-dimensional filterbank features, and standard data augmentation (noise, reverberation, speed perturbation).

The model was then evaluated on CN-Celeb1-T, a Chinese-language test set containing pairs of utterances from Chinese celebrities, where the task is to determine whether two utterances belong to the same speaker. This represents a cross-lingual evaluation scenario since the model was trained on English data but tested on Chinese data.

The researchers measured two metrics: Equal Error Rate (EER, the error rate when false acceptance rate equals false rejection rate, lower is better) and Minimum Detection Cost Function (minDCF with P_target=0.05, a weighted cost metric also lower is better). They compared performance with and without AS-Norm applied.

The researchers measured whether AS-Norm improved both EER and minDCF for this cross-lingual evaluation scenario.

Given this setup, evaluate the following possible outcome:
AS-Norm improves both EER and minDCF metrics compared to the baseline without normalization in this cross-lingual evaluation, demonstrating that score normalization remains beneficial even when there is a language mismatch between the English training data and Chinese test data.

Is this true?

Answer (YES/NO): NO